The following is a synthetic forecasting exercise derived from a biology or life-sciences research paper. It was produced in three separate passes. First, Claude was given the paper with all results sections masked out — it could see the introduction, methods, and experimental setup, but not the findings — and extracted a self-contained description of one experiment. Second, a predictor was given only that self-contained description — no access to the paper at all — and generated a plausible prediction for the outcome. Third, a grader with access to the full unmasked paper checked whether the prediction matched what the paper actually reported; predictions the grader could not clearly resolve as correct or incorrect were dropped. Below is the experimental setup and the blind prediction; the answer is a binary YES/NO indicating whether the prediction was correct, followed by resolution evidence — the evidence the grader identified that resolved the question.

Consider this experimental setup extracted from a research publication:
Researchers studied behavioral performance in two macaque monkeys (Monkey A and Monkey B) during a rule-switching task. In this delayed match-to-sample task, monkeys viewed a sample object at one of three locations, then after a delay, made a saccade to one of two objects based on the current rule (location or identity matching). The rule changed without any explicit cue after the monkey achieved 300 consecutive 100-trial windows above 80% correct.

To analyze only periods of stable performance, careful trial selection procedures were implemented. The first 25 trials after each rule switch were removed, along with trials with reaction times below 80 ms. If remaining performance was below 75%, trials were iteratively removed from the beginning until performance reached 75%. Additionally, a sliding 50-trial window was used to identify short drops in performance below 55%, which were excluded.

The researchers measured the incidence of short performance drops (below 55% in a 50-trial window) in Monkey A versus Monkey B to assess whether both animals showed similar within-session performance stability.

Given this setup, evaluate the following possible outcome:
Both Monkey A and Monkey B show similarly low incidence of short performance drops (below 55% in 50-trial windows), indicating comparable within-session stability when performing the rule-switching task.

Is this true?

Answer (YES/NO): NO